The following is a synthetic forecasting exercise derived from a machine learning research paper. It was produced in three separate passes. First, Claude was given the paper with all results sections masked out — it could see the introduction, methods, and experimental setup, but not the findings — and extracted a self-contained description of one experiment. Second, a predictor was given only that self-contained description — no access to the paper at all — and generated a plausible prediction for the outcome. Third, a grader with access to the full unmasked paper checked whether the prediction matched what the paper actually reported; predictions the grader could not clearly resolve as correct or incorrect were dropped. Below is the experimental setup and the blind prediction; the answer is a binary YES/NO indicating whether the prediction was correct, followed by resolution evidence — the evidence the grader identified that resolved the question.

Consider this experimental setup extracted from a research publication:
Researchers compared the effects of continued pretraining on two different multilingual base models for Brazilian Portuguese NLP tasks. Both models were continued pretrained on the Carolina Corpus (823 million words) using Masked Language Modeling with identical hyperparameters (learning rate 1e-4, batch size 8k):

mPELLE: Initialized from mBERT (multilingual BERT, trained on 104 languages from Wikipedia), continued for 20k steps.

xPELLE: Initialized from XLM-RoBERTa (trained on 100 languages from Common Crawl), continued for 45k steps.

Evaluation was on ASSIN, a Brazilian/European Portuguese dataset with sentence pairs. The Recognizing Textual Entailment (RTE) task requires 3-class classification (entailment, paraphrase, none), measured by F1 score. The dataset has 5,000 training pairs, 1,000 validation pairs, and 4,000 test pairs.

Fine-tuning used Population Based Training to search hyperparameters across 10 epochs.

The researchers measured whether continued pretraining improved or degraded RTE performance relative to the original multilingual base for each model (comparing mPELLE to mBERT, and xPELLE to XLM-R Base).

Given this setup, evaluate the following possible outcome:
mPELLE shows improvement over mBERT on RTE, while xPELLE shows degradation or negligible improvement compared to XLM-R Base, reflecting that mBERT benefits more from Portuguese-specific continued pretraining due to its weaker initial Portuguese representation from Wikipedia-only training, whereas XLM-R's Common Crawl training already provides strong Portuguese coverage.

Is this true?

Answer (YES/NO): NO